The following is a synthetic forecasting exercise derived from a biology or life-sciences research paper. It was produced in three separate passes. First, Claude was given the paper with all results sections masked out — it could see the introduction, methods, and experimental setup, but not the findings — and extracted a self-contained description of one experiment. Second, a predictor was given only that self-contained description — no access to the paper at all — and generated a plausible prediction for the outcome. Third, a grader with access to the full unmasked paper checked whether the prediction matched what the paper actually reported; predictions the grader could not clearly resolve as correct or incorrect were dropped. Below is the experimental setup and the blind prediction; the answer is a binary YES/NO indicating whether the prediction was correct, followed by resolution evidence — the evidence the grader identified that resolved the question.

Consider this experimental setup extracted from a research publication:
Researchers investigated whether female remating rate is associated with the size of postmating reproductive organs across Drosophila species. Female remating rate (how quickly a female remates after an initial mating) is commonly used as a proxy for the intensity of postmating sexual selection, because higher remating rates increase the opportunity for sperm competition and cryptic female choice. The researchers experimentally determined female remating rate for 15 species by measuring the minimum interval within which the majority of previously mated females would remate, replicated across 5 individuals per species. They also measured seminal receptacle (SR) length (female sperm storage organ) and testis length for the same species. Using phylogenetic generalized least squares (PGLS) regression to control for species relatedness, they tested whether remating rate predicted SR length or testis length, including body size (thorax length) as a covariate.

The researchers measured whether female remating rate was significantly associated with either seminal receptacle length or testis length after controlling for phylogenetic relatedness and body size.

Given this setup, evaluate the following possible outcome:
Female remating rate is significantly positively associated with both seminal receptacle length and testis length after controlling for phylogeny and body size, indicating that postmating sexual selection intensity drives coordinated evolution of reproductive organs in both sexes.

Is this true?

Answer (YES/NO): NO